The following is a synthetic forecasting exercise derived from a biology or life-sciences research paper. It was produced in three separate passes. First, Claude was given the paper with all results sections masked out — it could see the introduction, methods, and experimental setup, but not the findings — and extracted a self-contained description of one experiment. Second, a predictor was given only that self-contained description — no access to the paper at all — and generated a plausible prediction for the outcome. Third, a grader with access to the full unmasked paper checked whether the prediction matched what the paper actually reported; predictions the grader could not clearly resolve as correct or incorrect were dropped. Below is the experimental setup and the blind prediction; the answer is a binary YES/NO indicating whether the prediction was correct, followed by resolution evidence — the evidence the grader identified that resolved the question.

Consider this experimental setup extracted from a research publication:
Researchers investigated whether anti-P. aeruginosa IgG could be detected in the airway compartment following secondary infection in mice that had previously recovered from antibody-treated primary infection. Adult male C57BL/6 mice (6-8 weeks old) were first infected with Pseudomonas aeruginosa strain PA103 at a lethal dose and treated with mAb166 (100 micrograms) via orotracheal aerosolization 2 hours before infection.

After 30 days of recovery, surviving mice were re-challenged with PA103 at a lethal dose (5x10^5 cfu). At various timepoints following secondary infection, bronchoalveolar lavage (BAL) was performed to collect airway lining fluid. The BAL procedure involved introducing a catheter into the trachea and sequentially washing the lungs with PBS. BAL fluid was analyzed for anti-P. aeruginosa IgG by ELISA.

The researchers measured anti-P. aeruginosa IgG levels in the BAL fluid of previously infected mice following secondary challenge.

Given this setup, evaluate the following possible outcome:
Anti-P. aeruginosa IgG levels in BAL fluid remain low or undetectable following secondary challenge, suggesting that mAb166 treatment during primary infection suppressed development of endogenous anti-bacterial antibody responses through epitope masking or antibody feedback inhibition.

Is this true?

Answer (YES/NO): NO